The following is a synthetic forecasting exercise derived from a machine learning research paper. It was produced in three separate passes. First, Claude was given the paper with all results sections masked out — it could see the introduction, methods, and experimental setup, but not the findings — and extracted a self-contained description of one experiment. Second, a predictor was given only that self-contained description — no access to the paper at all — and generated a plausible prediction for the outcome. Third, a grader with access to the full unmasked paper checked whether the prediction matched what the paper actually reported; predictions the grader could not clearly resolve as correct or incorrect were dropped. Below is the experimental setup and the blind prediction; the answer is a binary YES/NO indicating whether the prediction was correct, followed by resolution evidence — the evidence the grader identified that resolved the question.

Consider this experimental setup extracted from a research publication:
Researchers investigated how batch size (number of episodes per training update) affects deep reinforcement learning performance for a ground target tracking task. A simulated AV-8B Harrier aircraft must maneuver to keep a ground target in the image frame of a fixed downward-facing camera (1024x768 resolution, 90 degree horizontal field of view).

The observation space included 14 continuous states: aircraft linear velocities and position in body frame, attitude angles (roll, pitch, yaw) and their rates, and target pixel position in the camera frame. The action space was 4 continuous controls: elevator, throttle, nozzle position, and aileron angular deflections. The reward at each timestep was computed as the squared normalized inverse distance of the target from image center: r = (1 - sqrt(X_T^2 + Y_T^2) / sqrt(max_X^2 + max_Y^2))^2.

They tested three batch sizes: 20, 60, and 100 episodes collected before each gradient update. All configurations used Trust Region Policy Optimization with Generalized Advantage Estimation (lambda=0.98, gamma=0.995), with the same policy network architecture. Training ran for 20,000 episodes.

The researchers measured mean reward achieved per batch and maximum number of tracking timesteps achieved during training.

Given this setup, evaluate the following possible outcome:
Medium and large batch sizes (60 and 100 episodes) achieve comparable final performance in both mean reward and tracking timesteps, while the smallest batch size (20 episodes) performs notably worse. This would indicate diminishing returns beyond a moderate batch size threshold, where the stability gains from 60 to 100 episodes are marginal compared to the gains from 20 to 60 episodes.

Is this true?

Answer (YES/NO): NO